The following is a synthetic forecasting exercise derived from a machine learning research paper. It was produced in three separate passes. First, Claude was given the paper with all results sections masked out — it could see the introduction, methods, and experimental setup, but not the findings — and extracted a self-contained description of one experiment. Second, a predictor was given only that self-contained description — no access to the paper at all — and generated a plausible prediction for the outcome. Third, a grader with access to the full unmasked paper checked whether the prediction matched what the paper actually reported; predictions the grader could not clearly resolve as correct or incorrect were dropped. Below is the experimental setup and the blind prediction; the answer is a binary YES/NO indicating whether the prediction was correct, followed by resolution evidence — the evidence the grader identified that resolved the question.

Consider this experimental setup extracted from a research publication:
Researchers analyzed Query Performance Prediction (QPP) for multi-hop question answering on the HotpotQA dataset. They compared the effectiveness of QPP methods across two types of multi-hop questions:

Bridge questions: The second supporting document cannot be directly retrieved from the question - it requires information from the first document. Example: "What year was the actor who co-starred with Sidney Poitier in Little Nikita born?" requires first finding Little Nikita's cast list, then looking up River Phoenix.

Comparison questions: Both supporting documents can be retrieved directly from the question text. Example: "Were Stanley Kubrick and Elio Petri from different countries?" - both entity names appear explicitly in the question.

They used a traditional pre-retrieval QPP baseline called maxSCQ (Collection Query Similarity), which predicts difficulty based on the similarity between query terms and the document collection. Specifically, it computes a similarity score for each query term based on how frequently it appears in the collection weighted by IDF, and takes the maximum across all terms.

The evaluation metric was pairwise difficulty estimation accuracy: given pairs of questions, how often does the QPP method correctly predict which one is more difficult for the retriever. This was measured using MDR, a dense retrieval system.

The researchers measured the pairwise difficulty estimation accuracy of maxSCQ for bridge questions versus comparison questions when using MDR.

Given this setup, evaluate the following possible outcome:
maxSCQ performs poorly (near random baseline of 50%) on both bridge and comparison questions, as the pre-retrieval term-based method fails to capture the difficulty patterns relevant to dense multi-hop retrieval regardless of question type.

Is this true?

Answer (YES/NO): YES